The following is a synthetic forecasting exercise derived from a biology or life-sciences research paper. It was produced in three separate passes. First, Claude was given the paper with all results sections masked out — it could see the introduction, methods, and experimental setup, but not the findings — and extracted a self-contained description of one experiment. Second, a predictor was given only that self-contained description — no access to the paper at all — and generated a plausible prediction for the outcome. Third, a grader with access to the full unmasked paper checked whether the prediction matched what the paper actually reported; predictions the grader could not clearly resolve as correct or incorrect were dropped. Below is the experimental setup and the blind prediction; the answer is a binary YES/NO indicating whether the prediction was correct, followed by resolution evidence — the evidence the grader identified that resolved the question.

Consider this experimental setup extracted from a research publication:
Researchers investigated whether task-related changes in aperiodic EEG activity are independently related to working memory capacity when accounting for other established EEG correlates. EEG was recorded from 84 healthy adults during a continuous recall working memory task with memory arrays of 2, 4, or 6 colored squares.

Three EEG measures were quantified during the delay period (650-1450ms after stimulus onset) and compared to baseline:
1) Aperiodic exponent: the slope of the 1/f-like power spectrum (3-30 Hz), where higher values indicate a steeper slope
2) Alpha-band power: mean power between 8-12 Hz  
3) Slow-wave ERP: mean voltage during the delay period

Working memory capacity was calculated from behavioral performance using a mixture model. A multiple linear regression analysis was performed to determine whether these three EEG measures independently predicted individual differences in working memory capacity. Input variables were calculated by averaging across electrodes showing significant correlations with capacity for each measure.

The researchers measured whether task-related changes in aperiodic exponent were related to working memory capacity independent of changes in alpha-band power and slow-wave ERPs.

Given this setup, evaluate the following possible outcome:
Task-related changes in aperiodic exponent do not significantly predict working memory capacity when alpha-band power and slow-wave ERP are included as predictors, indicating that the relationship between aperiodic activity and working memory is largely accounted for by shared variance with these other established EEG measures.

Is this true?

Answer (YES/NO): NO